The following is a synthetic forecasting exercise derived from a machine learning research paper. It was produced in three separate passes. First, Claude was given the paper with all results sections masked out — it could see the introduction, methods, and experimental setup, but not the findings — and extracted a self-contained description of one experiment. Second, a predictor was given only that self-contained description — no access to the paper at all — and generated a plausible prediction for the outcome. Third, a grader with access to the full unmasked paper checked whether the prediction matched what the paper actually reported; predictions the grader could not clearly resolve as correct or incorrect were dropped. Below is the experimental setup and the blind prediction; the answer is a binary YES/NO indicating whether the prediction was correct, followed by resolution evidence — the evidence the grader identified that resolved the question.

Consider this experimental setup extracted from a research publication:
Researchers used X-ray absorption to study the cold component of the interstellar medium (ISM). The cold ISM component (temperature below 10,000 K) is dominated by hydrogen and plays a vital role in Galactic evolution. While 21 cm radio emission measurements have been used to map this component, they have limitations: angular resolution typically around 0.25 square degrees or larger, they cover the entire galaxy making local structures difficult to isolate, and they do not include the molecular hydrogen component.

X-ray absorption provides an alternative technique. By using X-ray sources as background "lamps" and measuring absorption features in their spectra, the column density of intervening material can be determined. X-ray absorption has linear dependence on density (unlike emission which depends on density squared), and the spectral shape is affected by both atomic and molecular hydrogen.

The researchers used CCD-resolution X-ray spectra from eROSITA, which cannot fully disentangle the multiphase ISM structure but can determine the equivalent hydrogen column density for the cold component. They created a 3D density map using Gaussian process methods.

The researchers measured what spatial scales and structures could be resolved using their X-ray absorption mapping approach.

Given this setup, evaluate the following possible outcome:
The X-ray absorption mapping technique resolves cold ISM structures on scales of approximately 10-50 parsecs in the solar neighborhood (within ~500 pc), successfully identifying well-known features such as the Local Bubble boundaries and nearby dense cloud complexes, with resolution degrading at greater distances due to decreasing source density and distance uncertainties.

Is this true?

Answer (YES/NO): NO